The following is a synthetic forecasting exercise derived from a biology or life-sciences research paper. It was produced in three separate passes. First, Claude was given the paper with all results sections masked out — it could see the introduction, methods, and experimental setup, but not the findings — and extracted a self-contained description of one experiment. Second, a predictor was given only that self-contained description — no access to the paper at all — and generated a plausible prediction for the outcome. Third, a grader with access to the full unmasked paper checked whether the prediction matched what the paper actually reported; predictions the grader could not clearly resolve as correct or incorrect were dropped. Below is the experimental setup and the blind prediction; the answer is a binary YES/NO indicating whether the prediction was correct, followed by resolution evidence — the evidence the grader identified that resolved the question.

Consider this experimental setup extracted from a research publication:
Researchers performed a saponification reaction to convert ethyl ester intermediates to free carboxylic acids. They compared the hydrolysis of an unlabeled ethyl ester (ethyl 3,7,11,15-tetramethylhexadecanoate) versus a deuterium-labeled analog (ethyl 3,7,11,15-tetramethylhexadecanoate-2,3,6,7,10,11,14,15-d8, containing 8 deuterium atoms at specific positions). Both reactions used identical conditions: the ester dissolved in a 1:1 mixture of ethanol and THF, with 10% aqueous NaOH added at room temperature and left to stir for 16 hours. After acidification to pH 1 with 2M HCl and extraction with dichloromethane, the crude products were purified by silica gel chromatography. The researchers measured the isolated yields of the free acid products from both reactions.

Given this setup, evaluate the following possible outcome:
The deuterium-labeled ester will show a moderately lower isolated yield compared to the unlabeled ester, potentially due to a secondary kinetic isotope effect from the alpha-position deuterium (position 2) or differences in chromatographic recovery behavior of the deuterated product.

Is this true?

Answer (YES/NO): NO